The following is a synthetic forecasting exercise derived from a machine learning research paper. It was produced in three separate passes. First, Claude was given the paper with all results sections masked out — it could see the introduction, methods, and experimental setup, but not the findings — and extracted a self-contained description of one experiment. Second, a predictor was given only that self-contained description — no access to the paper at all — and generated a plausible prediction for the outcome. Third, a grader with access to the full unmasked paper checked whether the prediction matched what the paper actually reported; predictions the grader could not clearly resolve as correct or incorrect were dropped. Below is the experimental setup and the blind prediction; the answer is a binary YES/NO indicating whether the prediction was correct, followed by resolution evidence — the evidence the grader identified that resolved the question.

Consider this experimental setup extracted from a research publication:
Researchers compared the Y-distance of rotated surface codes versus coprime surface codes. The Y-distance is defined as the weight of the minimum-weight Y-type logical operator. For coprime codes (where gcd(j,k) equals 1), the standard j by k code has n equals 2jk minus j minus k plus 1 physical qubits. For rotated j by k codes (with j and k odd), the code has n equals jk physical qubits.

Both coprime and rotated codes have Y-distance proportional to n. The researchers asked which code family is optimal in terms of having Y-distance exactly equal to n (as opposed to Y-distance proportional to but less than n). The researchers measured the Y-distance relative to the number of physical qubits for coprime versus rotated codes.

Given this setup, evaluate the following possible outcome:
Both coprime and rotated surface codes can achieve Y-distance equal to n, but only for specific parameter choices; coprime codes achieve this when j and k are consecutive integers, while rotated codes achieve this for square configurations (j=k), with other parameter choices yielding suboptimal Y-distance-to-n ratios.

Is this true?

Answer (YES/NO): NO